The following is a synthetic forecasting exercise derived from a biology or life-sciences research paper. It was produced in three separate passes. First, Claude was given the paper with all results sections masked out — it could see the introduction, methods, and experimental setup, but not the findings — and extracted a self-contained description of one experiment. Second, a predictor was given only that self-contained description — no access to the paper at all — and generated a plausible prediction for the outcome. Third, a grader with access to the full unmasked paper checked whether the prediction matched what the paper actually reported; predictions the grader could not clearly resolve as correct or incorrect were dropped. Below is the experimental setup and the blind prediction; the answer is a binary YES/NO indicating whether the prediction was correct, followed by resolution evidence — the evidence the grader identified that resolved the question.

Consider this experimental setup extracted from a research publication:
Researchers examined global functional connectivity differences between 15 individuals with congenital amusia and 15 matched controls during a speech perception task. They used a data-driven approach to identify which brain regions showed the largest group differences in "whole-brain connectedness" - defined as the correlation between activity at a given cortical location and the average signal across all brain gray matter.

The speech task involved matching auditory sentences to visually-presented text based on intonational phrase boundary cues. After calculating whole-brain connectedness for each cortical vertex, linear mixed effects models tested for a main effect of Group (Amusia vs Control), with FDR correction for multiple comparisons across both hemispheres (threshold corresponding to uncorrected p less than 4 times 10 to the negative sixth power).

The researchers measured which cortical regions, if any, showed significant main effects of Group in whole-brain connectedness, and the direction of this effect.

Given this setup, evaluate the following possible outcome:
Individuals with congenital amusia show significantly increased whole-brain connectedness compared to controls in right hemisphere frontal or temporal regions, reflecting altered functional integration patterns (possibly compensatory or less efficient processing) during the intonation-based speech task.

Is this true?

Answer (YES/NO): NO